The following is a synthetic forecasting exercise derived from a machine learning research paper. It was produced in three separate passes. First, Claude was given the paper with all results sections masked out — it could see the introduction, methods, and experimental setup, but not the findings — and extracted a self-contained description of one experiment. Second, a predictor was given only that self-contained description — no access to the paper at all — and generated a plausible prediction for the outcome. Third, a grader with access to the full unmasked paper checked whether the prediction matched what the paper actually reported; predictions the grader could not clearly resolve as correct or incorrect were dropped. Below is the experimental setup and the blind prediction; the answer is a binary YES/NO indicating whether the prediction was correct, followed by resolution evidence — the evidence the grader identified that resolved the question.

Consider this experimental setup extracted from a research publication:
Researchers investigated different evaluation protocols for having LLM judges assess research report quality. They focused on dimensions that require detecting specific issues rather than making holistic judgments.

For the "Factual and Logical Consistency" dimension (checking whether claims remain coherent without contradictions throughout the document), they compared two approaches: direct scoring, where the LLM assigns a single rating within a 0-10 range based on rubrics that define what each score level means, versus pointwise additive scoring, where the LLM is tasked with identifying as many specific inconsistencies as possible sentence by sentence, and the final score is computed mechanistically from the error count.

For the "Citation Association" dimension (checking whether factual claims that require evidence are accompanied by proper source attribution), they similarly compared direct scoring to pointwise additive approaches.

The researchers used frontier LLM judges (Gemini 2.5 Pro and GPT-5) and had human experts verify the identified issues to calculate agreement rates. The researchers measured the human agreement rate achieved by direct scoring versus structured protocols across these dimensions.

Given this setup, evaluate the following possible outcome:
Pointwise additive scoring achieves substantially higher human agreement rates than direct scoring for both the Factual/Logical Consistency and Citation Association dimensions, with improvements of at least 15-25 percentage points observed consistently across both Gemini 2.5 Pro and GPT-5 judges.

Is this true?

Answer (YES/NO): NO